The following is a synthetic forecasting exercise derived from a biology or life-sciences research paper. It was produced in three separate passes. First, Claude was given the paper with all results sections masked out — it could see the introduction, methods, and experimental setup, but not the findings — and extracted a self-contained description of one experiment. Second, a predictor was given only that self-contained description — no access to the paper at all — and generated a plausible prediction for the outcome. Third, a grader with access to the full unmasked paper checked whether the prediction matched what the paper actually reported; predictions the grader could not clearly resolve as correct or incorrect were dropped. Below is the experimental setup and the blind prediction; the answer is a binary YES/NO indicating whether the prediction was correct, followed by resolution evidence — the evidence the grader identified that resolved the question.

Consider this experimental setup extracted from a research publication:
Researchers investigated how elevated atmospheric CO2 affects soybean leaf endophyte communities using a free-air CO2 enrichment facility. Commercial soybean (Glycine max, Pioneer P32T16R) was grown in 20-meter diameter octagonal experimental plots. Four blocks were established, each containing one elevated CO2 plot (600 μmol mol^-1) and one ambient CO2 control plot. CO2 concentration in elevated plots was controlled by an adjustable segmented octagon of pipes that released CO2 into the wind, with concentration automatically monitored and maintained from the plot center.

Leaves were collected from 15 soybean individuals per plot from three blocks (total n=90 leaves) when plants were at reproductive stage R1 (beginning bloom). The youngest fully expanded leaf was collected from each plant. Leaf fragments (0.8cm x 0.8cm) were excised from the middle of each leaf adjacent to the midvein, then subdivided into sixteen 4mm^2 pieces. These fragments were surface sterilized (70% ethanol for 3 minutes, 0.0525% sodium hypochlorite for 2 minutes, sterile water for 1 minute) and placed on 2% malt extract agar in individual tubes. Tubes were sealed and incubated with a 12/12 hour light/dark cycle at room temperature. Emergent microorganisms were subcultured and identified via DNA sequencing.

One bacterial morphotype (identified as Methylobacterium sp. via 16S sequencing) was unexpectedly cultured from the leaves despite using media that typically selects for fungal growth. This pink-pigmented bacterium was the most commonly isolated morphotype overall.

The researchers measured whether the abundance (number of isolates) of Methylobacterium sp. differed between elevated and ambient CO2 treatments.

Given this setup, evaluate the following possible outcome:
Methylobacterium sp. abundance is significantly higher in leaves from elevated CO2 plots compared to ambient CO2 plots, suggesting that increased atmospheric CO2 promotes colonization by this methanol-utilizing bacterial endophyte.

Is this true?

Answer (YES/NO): NO